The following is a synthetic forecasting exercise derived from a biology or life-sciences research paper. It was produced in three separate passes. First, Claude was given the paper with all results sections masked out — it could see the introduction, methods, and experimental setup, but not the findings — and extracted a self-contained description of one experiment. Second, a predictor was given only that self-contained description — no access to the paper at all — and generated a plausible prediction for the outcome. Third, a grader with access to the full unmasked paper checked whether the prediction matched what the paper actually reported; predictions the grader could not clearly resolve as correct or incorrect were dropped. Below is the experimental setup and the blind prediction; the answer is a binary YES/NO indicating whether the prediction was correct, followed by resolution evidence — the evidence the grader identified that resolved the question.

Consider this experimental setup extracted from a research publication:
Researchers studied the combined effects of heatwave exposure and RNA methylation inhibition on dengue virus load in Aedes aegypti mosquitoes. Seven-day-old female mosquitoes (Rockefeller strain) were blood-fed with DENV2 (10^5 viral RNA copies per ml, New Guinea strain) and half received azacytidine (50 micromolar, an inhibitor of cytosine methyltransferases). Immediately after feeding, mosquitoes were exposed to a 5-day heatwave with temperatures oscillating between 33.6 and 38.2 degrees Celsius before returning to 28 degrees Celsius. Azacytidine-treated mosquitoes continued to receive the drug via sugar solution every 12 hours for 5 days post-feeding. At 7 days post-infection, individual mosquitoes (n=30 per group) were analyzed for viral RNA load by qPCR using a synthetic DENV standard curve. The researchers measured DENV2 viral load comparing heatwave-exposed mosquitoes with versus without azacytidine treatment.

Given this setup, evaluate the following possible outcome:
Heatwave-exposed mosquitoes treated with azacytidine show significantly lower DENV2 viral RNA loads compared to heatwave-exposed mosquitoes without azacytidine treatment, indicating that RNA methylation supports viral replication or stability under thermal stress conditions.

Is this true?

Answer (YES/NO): NO